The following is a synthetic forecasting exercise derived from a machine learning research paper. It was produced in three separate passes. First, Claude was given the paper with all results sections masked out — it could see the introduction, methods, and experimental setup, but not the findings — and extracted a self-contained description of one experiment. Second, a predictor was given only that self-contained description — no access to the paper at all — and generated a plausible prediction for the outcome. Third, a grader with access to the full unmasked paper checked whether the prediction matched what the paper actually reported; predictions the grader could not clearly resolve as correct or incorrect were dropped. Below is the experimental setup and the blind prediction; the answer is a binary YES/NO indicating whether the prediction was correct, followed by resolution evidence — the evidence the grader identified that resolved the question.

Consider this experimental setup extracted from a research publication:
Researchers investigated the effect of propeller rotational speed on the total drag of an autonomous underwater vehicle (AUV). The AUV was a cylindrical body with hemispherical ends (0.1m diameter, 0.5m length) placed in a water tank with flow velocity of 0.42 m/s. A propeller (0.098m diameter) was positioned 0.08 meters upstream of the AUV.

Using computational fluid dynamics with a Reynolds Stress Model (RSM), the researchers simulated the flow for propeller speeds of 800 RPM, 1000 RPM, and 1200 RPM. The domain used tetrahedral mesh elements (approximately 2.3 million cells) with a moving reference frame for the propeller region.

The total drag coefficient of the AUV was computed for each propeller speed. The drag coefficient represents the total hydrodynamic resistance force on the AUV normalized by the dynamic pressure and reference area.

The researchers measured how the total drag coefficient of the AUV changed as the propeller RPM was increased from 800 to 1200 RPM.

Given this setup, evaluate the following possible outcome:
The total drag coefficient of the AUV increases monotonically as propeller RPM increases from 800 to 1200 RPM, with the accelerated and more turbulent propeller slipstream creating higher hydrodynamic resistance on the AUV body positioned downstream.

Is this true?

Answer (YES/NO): YES